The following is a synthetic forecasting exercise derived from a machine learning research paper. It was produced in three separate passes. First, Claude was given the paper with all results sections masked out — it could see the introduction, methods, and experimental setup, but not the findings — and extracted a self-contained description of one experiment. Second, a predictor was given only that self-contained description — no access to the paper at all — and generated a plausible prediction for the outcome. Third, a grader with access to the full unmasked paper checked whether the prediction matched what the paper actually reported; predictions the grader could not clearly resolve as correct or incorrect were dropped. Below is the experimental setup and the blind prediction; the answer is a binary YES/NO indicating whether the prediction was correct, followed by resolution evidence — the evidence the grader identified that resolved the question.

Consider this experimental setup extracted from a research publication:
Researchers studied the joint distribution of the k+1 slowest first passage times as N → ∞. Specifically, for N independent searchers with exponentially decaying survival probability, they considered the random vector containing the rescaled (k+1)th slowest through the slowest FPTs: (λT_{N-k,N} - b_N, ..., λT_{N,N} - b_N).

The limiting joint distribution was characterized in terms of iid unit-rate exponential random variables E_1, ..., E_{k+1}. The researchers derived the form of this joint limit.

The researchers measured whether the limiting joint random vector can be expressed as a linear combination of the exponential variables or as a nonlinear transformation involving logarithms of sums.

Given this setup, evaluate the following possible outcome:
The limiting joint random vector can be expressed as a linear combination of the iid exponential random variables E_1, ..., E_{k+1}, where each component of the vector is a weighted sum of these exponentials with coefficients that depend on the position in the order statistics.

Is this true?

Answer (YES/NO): NO